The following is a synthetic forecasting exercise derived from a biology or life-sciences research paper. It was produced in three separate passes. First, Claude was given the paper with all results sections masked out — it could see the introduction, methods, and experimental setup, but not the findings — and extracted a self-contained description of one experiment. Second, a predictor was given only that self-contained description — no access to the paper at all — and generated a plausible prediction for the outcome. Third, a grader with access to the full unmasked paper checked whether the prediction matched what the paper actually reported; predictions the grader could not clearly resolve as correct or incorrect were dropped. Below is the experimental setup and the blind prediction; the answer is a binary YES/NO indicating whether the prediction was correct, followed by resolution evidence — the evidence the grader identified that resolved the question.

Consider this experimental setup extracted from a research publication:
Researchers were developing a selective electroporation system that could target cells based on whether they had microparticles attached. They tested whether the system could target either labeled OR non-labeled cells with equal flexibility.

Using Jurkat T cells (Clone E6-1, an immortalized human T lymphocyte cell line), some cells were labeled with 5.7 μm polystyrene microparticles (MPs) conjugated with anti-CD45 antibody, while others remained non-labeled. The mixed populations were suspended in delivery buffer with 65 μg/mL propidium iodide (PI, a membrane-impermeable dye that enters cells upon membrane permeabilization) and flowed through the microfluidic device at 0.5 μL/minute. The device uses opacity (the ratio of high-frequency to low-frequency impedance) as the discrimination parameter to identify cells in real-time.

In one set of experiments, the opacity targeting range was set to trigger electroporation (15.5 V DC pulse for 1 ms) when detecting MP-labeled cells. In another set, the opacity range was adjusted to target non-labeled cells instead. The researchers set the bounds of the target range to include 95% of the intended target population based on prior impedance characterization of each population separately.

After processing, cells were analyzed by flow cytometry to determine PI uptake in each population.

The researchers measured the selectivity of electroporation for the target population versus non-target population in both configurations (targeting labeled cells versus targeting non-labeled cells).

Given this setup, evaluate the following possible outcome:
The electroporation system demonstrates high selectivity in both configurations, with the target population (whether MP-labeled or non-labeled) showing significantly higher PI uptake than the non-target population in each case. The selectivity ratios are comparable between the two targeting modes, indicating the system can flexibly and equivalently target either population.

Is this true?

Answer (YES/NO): NO